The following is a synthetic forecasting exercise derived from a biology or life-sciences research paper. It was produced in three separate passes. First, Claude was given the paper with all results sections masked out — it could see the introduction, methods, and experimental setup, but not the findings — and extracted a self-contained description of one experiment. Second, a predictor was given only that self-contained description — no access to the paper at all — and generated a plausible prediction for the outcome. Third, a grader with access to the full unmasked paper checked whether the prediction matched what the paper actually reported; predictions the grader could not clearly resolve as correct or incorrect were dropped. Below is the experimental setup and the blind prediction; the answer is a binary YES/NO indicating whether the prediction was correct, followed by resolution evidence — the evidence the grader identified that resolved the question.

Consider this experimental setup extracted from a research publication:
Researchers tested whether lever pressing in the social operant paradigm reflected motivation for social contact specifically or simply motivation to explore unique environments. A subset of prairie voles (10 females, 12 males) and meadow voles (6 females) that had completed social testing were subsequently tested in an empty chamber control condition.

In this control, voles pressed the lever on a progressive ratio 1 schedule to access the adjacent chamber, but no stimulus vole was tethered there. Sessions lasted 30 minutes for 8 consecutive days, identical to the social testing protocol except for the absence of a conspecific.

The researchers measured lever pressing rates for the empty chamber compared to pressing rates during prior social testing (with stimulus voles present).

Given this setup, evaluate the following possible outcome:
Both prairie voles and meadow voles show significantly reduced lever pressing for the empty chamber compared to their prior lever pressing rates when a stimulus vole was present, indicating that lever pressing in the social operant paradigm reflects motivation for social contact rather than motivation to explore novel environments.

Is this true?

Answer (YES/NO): NO